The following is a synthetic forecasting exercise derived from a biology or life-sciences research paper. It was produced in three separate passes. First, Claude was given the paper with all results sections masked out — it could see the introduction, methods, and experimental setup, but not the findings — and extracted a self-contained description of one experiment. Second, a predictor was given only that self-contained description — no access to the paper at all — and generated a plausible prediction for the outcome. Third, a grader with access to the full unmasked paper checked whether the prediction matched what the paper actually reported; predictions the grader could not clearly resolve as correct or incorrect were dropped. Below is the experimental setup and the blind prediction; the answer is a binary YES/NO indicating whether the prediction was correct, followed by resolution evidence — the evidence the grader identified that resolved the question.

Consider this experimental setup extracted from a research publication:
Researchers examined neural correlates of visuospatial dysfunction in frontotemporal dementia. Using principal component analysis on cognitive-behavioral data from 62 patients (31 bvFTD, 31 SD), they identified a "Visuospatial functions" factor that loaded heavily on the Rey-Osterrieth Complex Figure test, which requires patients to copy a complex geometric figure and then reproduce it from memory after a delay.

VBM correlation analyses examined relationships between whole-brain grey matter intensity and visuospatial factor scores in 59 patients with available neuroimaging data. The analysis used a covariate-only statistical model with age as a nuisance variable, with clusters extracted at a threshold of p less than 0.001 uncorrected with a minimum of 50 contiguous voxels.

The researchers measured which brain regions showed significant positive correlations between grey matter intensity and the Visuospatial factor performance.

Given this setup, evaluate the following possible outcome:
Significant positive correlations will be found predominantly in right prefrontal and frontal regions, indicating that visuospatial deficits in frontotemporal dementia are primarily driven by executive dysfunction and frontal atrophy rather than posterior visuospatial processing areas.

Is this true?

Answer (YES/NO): NO